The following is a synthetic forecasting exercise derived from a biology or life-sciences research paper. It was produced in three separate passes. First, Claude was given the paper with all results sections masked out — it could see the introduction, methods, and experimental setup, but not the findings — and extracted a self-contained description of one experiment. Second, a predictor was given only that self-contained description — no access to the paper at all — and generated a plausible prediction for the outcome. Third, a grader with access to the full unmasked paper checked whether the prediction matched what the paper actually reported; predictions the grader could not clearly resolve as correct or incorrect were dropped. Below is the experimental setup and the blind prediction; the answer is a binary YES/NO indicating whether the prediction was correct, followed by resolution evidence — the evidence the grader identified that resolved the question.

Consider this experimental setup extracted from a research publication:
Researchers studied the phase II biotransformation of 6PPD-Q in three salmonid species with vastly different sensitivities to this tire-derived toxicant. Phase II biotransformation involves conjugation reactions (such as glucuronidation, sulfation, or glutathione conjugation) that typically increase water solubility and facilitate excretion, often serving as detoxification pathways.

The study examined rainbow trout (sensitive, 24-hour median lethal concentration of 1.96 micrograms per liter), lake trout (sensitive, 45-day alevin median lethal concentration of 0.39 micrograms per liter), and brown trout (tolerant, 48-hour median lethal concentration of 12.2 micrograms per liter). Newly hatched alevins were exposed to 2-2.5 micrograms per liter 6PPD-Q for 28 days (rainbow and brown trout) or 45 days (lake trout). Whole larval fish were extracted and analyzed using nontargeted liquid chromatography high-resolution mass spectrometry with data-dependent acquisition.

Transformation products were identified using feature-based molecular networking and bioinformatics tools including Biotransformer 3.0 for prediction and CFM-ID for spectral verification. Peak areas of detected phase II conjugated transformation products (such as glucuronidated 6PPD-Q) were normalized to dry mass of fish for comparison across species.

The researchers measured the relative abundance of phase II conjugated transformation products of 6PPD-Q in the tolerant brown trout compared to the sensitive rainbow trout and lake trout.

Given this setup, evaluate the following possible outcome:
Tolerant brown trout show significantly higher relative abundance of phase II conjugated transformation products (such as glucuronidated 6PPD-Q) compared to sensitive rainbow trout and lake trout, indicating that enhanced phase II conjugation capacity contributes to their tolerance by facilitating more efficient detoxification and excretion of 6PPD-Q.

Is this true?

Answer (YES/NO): NO